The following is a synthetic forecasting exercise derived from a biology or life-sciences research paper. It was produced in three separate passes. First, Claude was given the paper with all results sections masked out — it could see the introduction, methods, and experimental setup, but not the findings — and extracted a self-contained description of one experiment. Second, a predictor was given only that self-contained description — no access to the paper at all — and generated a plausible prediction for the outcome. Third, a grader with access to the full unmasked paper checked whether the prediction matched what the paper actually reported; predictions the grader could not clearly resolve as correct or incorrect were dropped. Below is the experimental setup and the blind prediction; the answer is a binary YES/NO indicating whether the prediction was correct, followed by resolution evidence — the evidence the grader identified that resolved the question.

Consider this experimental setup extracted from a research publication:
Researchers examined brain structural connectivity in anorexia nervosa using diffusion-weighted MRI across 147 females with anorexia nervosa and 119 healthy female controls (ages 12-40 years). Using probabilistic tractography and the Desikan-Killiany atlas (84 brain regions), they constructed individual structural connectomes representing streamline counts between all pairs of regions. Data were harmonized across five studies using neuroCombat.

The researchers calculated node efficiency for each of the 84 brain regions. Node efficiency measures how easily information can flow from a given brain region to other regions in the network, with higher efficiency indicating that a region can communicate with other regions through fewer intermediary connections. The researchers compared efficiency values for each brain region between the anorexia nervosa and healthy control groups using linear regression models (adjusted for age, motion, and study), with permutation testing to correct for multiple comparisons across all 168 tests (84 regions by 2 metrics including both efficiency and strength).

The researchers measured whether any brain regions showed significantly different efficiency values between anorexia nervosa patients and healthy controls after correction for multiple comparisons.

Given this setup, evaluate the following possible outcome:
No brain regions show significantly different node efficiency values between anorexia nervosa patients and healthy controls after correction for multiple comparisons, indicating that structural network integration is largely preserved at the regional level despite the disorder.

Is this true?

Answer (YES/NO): YES